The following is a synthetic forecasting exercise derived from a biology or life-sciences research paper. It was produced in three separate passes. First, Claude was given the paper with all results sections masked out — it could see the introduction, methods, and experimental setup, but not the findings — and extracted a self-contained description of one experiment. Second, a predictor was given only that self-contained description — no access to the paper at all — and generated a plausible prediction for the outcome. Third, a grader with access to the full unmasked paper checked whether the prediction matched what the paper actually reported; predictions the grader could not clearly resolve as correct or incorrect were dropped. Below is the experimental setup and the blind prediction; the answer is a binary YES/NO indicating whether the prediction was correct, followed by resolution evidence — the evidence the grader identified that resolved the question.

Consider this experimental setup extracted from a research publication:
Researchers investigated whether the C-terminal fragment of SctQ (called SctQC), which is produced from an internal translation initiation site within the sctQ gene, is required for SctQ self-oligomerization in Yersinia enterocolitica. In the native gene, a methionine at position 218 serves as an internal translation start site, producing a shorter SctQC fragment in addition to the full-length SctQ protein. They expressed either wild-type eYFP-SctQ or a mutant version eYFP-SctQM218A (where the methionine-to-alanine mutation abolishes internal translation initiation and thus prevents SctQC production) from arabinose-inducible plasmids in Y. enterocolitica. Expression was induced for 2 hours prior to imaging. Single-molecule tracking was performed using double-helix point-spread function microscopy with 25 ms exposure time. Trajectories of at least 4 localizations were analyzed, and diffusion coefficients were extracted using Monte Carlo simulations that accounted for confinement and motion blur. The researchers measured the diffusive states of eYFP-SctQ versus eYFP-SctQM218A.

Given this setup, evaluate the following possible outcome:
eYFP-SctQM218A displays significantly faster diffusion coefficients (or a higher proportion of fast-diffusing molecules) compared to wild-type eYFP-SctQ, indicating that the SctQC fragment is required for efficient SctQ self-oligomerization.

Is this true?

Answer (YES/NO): YES